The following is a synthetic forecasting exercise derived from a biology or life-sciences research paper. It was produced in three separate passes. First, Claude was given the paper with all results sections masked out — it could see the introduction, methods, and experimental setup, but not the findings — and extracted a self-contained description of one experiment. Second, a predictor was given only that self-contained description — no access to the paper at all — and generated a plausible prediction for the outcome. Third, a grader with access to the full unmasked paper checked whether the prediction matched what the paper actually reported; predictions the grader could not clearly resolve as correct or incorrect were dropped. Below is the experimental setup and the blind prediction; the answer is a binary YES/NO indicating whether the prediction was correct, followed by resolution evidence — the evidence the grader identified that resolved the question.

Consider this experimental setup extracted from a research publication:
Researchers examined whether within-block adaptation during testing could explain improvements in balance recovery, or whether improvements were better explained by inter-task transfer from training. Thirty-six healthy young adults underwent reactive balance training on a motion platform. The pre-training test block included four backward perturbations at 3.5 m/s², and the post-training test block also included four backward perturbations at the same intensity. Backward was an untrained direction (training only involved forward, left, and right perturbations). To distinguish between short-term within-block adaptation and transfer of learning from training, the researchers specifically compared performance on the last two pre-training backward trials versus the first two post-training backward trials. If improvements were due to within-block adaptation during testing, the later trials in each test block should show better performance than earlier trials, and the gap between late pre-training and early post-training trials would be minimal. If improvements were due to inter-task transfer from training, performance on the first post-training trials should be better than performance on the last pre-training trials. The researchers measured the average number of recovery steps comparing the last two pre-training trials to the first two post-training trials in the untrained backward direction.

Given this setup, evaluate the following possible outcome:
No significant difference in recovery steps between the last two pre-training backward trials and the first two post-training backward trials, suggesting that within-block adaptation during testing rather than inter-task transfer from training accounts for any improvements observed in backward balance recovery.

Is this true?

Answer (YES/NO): NO